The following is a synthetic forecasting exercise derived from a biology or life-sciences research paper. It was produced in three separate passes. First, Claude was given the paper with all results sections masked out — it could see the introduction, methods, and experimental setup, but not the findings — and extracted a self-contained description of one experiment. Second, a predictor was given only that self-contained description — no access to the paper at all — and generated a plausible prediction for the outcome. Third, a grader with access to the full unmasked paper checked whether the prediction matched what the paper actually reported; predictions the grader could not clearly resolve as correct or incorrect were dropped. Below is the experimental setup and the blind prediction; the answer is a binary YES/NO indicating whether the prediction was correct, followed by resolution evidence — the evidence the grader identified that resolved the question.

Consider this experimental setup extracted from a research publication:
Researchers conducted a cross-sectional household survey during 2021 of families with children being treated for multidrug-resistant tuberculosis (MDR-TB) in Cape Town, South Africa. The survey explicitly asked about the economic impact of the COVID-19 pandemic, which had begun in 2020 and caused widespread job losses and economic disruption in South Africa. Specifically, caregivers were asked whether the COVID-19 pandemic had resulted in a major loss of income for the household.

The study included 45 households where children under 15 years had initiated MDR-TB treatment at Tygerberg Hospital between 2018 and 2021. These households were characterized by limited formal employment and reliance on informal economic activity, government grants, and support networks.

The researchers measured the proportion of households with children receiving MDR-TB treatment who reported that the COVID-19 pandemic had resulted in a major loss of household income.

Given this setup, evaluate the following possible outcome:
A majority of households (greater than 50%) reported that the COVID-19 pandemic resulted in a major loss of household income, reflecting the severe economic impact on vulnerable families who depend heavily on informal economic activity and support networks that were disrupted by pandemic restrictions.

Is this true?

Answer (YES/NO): YES